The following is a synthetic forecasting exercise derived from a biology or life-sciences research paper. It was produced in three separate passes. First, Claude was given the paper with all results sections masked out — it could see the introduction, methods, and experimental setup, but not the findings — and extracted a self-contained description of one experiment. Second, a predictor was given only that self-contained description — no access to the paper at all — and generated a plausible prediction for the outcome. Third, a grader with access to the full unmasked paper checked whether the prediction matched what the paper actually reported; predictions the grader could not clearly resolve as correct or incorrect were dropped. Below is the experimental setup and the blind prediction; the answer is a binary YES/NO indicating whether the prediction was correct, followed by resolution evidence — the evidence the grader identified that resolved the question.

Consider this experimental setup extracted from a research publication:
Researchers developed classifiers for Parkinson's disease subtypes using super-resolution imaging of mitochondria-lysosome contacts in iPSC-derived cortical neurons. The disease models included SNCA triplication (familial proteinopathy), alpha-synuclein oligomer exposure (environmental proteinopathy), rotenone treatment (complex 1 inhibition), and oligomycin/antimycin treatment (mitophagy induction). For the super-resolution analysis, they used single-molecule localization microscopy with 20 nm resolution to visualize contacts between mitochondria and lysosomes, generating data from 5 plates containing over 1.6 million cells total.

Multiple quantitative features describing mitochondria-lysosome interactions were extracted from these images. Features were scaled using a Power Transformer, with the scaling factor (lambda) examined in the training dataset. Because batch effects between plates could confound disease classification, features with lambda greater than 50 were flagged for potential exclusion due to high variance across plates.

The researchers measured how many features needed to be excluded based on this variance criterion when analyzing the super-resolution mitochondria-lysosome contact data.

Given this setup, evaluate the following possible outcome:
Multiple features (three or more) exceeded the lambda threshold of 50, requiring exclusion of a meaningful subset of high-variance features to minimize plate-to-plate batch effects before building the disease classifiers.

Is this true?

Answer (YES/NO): NO